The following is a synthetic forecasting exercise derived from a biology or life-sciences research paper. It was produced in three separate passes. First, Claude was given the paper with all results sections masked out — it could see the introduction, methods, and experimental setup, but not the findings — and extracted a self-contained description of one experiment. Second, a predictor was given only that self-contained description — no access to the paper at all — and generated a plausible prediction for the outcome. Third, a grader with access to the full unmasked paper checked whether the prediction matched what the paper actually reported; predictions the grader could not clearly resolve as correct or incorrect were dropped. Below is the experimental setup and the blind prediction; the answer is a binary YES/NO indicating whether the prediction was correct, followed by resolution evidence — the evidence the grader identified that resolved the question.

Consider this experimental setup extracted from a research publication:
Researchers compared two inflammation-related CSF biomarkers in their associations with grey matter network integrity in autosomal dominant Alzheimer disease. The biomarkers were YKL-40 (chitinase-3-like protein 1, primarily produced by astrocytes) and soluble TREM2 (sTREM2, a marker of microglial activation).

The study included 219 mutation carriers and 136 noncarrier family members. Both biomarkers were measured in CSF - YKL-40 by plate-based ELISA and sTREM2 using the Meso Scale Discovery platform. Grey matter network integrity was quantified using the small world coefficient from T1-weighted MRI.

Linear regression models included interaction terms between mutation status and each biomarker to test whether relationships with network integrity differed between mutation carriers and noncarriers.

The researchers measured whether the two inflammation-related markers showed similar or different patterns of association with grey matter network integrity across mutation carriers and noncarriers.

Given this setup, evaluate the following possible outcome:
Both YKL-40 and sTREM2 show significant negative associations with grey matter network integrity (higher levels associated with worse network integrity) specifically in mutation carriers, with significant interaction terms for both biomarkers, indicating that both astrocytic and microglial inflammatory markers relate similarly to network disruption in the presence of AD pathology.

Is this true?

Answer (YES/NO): NO